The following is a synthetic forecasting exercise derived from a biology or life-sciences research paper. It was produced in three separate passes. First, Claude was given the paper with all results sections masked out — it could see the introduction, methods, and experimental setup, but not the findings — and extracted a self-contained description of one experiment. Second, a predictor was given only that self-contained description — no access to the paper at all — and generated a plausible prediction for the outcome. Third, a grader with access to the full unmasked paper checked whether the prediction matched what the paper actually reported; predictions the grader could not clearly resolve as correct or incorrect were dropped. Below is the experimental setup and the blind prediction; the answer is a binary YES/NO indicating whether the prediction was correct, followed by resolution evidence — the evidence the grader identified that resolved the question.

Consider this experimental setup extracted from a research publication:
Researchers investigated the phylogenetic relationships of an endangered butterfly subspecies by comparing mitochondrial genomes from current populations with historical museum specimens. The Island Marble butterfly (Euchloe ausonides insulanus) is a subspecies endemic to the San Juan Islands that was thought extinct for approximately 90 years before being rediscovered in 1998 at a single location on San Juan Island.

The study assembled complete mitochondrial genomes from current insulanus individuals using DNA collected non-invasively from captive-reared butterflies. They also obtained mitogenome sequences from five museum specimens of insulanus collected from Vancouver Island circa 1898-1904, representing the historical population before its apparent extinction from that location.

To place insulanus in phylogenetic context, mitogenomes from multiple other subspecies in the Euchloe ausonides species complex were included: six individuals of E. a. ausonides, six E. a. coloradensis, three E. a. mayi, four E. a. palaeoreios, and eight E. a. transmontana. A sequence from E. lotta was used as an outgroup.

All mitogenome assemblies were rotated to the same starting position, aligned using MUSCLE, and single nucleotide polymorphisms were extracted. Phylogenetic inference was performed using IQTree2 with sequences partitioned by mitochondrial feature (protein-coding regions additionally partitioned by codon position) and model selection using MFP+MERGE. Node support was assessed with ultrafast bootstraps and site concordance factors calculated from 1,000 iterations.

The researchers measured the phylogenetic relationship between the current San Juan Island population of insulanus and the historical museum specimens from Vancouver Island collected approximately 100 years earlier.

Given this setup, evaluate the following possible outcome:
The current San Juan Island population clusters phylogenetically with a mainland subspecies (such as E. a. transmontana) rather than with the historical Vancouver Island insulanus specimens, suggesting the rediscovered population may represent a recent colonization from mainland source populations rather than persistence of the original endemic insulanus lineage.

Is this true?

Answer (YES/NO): NO